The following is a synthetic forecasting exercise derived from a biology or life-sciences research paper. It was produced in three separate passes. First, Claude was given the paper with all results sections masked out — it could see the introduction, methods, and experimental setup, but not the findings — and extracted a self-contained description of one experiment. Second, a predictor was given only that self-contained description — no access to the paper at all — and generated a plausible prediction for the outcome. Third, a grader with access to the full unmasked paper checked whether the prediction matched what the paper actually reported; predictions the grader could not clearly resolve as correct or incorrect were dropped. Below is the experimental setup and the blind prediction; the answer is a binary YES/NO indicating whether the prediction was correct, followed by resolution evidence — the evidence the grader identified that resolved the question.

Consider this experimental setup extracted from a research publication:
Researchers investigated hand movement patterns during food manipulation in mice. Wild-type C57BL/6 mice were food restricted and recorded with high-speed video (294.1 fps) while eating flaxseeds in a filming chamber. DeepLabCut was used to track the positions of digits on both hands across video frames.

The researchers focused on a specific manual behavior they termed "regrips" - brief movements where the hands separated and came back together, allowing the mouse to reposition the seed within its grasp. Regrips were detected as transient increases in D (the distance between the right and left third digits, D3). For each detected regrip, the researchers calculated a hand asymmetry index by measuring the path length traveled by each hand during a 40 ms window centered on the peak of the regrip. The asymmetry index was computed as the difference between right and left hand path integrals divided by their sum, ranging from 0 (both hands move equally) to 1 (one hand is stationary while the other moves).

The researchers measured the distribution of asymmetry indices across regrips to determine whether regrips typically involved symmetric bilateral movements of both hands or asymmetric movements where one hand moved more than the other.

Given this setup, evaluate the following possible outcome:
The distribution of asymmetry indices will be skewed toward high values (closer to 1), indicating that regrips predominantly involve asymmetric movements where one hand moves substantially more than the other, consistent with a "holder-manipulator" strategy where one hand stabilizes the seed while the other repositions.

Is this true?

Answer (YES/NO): NO